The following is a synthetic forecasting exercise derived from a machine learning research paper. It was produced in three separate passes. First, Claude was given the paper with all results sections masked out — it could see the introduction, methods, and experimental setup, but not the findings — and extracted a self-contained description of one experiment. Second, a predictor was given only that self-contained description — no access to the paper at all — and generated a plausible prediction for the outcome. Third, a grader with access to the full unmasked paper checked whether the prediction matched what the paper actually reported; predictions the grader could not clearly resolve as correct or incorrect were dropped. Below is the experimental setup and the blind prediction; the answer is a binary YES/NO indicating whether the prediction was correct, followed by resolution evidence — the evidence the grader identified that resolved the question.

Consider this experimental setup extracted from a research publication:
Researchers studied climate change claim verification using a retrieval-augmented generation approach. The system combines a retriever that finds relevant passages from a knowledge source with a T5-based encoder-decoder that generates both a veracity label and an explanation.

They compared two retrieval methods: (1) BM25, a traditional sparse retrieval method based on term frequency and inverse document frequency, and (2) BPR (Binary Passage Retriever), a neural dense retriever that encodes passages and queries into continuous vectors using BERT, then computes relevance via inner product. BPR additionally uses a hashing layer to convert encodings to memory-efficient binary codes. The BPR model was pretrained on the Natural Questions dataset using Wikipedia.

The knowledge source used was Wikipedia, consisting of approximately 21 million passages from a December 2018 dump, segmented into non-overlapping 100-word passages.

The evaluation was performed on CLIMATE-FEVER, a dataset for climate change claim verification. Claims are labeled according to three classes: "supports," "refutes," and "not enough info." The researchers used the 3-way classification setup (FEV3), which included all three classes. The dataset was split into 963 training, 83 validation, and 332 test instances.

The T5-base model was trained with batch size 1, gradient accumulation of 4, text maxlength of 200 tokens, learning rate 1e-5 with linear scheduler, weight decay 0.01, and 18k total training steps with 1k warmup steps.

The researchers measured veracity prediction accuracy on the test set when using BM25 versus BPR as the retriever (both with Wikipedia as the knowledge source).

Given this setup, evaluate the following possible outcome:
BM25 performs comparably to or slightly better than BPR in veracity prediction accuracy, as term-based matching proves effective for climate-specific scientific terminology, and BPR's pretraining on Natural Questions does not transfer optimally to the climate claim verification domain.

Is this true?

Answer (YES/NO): NO